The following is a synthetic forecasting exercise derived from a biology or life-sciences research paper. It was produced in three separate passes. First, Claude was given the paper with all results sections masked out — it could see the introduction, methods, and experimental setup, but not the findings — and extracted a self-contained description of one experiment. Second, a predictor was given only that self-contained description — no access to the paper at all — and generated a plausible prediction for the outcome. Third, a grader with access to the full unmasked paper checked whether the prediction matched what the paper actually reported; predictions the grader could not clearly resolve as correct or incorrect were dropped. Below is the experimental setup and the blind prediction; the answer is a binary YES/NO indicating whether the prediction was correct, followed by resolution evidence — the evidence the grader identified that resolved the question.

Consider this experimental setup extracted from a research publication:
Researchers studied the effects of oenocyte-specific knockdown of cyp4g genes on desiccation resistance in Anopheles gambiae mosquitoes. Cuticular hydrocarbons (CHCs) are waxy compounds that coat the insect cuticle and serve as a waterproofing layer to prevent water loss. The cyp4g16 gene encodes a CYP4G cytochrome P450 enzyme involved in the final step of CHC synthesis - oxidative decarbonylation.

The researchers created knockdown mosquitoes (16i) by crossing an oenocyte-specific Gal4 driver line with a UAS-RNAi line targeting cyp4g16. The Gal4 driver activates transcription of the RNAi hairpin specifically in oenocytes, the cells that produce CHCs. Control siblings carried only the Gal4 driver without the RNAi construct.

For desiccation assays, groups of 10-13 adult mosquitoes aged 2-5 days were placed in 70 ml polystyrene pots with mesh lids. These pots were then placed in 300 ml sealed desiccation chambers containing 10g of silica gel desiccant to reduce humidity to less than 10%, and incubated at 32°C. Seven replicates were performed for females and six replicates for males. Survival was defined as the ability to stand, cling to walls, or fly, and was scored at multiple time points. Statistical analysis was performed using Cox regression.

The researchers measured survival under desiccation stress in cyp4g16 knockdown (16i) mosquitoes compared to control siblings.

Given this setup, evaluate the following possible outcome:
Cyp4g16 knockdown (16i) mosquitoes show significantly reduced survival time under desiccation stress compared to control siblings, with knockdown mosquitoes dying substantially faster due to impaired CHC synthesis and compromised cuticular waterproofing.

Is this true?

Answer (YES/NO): YES